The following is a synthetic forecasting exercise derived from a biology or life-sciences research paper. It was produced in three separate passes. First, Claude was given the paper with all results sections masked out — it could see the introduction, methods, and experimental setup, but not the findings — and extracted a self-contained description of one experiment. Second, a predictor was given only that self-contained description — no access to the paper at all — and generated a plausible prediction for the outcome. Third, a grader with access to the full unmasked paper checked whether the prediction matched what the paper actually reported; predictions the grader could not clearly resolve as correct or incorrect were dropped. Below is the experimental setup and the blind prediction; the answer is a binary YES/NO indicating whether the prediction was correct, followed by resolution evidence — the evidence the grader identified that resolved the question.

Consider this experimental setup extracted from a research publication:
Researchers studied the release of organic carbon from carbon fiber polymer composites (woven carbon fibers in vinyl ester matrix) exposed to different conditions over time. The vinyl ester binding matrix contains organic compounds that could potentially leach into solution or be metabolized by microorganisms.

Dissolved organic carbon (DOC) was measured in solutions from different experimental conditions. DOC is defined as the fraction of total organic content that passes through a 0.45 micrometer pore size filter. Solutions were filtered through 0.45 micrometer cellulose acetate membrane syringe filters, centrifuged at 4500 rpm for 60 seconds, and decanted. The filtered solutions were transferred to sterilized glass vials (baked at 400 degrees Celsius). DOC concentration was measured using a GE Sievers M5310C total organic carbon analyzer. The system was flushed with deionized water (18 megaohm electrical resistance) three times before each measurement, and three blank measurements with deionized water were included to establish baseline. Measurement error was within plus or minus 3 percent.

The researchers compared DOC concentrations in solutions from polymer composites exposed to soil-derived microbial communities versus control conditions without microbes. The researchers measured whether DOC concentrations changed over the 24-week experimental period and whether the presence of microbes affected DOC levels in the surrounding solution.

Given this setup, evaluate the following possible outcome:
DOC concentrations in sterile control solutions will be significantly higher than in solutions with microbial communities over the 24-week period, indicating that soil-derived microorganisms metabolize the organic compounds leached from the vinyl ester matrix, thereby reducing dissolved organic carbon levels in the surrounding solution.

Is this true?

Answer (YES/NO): YES